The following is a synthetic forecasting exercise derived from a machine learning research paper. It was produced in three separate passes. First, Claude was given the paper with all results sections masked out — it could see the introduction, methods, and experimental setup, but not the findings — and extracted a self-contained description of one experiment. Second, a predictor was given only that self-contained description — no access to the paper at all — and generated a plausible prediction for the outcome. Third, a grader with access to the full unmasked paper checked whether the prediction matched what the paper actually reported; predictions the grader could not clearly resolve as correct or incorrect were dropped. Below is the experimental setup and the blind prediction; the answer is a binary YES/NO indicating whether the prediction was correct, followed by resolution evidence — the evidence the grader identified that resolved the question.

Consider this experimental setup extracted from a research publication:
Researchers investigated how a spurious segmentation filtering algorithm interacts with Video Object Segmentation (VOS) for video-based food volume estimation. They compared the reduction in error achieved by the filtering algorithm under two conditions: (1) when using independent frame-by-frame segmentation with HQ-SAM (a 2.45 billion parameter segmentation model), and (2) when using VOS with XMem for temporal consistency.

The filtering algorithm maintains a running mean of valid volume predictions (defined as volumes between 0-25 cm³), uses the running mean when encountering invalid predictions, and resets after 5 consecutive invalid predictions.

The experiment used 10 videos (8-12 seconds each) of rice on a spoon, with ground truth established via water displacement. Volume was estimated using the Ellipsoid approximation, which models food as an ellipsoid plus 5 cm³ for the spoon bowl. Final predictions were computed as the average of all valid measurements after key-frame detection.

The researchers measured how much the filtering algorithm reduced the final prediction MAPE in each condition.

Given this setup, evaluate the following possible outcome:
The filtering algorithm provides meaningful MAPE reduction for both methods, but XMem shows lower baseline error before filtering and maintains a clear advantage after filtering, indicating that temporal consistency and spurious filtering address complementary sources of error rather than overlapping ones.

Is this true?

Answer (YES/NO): NO